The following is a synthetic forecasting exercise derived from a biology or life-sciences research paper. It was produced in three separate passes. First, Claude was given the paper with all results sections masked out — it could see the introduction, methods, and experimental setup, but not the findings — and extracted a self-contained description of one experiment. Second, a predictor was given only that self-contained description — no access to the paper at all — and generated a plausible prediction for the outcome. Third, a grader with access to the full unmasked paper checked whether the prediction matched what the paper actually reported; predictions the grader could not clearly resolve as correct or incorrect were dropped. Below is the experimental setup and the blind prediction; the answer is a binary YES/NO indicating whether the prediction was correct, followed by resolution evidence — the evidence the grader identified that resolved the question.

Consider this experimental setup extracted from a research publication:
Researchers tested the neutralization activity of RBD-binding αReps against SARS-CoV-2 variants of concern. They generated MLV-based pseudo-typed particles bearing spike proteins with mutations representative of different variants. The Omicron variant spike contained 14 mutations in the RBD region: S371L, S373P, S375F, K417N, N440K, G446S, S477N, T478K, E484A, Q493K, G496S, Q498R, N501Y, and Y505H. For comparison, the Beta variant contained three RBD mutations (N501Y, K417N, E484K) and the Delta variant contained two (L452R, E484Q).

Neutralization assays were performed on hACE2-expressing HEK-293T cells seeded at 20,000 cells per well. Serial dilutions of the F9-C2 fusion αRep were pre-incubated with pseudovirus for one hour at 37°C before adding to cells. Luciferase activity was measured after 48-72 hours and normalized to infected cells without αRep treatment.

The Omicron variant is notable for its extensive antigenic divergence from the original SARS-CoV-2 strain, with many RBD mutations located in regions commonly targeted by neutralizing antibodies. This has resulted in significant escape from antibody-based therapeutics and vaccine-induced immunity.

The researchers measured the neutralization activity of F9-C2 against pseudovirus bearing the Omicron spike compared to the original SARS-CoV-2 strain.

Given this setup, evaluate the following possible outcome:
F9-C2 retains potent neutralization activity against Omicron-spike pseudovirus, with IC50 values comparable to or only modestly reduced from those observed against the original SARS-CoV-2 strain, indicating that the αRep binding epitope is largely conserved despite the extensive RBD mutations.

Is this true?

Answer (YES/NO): YES